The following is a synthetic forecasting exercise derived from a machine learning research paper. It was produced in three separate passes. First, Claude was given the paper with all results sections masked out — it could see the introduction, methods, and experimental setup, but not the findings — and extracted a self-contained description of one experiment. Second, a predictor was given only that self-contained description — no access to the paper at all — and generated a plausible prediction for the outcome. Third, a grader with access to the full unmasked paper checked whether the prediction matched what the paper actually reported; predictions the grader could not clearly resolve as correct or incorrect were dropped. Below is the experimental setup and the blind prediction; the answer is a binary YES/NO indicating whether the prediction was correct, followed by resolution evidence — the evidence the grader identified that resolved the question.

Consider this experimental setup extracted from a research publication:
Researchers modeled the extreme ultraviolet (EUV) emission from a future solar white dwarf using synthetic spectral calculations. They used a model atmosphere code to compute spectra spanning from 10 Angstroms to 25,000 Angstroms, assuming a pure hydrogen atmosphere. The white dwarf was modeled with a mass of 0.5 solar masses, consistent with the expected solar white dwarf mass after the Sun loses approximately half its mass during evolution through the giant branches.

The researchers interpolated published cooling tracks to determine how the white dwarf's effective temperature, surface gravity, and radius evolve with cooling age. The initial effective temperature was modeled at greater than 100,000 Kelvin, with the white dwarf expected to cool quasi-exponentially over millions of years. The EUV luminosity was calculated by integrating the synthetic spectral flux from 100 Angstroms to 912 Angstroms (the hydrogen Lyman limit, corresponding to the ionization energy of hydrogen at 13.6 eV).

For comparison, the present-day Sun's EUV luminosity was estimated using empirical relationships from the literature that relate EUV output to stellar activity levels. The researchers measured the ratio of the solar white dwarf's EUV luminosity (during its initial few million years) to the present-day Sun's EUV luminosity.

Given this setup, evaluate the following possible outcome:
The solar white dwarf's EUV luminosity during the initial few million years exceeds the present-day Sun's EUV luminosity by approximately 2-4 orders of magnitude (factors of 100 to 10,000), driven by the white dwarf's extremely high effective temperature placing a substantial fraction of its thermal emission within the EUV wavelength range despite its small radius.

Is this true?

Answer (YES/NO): NO